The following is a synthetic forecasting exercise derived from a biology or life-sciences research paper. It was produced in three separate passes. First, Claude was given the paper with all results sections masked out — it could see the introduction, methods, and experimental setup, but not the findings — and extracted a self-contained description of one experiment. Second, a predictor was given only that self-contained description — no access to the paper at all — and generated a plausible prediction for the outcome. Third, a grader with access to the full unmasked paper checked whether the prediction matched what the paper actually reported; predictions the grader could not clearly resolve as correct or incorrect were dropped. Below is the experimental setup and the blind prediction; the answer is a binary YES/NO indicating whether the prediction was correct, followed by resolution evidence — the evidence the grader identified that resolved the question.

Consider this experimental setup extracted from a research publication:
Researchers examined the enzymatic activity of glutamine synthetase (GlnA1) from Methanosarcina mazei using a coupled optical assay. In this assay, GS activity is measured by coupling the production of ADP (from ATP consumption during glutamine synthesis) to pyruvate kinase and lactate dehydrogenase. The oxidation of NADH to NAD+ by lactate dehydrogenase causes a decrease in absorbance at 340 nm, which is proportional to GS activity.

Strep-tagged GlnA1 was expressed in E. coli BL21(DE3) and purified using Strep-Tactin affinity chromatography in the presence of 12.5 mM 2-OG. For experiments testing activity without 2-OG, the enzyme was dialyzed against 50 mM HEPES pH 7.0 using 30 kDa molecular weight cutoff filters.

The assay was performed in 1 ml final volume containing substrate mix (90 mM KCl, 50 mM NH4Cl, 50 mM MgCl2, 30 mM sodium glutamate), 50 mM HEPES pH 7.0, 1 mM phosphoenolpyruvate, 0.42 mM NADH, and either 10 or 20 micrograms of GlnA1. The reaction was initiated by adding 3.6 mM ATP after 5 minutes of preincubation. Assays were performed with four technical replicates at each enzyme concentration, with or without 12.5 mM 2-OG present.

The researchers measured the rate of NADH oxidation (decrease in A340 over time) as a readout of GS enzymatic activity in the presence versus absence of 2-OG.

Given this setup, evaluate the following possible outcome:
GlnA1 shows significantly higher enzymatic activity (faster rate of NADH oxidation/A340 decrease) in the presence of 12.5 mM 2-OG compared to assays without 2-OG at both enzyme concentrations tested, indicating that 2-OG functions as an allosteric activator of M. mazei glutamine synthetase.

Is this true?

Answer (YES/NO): YES